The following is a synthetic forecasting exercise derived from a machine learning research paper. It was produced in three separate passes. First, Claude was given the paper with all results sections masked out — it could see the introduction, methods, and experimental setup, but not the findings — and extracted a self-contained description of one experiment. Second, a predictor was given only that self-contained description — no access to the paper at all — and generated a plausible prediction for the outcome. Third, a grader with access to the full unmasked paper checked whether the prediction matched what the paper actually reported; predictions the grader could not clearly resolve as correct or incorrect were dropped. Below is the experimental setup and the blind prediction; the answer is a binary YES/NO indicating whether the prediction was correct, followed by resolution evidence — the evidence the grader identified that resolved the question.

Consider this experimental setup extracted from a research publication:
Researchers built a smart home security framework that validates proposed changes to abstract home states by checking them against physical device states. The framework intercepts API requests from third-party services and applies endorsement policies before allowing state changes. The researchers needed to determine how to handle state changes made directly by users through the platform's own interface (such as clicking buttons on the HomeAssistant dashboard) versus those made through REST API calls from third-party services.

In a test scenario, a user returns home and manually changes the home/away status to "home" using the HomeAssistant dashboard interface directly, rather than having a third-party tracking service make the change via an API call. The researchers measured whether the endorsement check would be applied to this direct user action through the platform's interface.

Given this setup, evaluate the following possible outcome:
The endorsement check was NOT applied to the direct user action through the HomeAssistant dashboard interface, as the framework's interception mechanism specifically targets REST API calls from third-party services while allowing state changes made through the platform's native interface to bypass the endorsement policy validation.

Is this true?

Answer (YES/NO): YES